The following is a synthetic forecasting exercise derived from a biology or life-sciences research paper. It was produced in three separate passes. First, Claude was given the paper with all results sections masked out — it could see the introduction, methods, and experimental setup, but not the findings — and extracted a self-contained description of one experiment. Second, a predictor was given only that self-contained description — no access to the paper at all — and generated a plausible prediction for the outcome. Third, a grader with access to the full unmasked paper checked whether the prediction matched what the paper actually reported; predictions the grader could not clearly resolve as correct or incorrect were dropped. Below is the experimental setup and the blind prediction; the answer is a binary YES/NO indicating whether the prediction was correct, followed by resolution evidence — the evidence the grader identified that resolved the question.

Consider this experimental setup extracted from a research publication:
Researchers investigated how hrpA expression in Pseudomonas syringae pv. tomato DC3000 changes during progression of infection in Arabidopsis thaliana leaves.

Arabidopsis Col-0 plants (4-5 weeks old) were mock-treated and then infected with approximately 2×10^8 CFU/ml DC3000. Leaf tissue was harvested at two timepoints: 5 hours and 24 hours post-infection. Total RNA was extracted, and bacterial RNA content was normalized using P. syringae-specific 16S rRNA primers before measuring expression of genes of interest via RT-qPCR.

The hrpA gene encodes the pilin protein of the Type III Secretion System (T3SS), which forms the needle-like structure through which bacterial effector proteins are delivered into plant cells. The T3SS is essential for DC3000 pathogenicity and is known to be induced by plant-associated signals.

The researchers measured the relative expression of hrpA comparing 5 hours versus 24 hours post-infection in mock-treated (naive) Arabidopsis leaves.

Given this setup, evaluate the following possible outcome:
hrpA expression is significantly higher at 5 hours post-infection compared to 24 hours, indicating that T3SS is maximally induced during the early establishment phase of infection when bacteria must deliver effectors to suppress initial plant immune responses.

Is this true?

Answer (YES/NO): YES